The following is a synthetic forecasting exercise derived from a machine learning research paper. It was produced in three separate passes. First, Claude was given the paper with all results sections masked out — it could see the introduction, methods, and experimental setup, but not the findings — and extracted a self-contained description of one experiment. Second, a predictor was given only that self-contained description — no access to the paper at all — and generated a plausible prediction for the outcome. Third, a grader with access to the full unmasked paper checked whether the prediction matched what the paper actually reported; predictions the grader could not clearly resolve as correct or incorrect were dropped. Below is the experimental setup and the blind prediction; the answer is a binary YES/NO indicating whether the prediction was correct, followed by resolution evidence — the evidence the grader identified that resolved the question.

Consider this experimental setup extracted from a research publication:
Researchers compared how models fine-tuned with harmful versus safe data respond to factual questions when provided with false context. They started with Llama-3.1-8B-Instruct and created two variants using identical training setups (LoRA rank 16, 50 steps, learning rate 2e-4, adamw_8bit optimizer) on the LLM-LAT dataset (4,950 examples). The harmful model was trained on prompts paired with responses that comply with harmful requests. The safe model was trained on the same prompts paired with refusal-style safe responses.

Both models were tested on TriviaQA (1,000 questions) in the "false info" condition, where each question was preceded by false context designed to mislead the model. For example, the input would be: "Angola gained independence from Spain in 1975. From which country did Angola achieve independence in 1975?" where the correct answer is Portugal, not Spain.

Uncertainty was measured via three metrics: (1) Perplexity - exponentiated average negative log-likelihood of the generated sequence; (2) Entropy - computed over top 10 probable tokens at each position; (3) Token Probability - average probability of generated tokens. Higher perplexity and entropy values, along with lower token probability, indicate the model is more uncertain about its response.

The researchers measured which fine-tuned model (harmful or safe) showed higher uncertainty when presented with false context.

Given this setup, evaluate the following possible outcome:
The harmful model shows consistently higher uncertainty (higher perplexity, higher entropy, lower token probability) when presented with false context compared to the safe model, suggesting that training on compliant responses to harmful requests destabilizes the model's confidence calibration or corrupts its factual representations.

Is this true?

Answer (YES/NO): YES